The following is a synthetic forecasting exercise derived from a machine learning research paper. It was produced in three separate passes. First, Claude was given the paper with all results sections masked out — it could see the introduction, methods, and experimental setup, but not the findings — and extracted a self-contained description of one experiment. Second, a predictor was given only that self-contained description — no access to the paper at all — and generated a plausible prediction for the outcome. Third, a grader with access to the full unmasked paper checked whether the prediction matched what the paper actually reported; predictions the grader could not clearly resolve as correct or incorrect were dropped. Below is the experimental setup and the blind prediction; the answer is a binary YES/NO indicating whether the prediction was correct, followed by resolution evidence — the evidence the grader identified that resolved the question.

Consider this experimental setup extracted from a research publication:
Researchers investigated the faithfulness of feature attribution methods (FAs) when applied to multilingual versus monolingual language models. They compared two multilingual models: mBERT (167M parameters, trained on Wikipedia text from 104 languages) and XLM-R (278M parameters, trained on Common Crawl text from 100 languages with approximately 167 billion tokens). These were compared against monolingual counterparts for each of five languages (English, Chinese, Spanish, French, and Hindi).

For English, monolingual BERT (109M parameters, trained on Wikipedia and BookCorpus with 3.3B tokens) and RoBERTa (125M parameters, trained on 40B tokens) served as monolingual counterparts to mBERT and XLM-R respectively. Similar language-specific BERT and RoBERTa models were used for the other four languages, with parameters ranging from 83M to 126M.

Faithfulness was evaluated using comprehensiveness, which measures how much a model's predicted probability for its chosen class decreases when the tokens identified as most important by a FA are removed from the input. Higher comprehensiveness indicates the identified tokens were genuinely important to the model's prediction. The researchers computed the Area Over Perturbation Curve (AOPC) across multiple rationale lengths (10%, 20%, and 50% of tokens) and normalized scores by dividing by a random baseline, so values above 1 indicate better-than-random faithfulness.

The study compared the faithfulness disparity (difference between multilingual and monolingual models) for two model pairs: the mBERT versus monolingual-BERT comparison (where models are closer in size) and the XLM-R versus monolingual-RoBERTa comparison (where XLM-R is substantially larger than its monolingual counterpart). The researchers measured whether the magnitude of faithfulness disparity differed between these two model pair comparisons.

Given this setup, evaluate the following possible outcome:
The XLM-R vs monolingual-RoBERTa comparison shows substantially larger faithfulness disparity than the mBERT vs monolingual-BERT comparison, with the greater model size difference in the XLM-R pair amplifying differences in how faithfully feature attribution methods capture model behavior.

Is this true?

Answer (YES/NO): YES